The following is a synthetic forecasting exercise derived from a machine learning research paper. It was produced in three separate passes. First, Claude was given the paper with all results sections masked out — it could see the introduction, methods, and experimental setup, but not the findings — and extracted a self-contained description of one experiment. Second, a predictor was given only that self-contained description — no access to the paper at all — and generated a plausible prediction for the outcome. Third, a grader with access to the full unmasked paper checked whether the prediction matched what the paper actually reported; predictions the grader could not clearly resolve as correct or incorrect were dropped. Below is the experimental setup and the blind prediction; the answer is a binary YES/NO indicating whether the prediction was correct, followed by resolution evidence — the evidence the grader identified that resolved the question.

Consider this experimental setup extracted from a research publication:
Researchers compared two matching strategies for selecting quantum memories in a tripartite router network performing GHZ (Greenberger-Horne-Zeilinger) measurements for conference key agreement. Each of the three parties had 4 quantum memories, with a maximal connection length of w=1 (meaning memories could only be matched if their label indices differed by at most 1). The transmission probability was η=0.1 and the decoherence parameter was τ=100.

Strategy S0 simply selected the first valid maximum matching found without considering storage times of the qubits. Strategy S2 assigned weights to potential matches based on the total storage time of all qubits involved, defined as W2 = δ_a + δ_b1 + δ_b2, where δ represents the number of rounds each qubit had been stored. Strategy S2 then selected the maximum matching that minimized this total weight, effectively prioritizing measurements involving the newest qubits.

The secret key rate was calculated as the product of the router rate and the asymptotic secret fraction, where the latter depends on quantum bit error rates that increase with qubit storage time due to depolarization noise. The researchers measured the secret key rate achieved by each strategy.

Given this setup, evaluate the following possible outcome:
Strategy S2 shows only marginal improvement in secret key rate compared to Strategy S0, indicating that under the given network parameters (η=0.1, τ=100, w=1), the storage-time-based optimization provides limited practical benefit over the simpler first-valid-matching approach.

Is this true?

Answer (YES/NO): NO